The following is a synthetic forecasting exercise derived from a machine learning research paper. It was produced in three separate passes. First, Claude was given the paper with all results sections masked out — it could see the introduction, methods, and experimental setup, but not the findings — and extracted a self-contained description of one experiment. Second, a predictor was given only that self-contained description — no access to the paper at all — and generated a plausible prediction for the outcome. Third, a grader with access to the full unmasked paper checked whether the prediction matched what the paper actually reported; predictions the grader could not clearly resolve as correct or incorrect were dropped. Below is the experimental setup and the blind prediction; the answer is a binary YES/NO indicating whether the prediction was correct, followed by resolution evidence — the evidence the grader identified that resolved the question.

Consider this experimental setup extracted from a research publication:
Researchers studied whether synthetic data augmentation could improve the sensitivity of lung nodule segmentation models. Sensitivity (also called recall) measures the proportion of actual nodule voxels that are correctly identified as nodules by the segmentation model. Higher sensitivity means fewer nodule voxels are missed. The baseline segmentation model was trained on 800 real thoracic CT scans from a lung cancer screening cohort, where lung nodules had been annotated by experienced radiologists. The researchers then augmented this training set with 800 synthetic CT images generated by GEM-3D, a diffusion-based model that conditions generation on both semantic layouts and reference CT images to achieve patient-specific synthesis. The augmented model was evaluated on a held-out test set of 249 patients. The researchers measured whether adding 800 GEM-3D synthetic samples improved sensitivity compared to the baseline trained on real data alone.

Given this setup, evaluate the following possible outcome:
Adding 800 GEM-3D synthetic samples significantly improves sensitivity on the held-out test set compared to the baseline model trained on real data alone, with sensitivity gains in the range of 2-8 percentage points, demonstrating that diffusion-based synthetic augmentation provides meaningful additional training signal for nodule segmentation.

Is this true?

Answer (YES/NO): NO